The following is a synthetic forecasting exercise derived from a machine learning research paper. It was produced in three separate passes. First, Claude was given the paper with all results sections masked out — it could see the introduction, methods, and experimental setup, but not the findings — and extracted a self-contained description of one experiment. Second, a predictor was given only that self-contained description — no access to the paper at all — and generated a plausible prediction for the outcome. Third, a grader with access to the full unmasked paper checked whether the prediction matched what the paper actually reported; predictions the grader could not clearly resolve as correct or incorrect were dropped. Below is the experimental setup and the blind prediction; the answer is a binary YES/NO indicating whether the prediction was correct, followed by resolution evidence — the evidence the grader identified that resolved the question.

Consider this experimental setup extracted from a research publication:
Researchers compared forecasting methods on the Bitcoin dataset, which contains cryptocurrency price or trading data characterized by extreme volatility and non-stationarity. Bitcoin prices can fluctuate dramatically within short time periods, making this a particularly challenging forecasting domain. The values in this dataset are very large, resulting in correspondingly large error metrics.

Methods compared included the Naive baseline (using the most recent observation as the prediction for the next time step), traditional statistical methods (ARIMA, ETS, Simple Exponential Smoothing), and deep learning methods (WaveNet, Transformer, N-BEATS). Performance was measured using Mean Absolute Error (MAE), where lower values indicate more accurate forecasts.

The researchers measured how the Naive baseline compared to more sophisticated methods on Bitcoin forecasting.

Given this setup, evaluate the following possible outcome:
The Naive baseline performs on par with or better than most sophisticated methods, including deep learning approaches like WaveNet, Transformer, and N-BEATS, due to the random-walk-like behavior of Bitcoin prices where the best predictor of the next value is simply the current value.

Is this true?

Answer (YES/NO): YES